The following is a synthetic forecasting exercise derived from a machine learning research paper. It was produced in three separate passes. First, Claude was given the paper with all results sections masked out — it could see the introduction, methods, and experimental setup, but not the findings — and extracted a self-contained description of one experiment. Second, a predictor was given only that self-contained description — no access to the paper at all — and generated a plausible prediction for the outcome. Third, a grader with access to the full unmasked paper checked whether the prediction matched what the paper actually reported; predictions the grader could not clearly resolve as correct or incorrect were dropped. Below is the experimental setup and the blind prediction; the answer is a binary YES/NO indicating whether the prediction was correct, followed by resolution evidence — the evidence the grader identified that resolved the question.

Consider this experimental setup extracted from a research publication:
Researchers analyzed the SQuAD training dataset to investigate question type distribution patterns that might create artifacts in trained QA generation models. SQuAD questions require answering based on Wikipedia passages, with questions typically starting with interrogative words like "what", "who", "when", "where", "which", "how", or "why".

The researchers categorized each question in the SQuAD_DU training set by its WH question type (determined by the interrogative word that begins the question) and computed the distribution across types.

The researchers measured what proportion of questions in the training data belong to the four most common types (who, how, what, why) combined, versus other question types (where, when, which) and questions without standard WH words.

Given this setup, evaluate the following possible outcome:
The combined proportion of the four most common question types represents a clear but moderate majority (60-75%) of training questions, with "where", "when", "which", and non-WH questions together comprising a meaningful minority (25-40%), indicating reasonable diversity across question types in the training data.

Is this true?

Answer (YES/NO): NO